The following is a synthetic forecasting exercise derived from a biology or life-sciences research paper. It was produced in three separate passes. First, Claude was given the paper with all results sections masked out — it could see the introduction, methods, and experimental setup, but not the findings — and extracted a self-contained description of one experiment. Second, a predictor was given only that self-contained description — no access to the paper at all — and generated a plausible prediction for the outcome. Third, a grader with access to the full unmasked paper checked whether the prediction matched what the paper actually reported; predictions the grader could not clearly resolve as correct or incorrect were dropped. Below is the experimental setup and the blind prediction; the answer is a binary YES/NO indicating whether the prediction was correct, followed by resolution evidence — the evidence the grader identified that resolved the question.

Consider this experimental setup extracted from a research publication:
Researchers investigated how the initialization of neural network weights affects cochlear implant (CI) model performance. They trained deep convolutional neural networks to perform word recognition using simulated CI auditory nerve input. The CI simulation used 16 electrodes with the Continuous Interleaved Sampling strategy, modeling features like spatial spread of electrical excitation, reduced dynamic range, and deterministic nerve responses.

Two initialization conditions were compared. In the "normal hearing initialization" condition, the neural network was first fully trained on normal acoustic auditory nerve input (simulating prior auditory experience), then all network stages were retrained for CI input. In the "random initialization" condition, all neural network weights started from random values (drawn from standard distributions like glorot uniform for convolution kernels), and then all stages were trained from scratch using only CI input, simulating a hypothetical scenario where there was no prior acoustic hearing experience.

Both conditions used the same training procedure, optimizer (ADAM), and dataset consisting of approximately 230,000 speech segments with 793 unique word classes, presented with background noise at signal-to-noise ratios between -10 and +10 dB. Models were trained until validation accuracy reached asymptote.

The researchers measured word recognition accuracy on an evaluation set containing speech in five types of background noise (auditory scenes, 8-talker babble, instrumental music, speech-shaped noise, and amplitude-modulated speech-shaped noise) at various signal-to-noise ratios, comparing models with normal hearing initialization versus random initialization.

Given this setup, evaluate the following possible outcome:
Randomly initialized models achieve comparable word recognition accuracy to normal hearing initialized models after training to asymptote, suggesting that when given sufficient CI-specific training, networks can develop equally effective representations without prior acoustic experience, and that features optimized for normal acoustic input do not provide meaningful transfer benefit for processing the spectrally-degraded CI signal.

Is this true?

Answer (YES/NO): YES